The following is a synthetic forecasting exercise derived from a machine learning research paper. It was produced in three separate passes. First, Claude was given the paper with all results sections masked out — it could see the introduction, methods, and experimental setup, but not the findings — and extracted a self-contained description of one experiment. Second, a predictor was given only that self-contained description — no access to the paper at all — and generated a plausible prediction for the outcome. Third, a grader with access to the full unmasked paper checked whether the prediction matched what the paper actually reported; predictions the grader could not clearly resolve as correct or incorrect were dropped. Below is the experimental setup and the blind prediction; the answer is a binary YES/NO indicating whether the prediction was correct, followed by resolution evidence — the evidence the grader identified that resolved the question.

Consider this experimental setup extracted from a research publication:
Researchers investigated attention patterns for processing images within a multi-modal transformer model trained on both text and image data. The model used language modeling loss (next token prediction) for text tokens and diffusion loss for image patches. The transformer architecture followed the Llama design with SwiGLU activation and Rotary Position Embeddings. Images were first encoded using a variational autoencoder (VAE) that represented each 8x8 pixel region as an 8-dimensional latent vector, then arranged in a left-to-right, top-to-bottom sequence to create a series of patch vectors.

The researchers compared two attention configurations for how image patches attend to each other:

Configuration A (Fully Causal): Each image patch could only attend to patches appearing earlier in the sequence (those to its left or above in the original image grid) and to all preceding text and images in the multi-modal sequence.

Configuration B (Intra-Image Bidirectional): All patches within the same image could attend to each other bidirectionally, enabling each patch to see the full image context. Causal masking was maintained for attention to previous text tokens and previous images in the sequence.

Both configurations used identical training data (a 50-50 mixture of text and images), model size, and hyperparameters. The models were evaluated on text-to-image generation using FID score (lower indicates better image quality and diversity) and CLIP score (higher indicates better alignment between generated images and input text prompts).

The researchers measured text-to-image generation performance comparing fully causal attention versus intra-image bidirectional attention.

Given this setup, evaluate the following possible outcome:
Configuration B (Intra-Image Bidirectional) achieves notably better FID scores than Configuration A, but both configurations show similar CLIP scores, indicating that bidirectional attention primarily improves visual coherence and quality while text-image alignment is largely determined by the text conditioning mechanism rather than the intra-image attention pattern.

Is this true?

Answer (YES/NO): NO